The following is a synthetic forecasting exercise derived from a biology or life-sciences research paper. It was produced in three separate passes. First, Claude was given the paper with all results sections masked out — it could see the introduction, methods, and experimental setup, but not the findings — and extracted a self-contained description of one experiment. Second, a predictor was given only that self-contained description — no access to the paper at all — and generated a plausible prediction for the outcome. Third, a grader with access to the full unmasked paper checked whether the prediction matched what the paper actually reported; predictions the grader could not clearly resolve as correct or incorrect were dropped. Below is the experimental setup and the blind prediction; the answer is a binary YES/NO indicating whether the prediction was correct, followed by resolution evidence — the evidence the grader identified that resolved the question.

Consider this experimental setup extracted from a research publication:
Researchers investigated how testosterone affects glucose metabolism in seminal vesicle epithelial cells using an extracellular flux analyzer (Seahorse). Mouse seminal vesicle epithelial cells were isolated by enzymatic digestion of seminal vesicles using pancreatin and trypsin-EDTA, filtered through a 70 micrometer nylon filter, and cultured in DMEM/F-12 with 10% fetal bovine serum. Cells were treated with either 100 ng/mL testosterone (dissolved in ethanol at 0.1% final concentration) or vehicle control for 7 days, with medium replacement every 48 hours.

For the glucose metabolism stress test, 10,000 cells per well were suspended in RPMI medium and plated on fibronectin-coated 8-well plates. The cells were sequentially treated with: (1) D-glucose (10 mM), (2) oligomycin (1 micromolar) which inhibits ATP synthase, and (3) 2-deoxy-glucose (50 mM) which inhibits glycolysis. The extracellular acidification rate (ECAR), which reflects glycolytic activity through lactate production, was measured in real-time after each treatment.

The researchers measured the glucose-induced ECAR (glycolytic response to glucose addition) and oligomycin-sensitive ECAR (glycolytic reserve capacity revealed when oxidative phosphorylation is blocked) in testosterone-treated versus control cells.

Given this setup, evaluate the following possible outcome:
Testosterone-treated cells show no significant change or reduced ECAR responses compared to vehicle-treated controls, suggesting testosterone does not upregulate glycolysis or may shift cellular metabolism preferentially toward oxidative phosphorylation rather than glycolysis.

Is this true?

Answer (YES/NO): NO